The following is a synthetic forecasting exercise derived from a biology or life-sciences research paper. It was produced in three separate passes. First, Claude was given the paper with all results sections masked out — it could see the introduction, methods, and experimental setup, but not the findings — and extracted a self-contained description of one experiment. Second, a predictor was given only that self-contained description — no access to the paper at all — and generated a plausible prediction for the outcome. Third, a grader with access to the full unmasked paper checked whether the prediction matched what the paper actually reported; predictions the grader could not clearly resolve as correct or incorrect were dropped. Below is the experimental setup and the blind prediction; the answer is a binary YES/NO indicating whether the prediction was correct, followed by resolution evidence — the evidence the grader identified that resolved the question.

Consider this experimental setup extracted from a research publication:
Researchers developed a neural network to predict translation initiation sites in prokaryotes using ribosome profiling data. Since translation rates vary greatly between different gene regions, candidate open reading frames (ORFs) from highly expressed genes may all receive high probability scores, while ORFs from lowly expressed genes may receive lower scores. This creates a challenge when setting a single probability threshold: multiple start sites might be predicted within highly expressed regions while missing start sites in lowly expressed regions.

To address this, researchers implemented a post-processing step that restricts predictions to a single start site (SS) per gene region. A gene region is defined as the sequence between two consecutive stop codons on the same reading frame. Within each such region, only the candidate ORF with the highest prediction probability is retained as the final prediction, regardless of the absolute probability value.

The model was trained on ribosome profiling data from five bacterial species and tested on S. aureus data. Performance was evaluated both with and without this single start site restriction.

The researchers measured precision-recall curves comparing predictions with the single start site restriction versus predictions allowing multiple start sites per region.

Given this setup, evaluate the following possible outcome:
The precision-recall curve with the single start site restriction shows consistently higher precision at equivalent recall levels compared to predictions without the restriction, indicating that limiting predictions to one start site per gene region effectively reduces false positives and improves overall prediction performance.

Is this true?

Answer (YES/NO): YES